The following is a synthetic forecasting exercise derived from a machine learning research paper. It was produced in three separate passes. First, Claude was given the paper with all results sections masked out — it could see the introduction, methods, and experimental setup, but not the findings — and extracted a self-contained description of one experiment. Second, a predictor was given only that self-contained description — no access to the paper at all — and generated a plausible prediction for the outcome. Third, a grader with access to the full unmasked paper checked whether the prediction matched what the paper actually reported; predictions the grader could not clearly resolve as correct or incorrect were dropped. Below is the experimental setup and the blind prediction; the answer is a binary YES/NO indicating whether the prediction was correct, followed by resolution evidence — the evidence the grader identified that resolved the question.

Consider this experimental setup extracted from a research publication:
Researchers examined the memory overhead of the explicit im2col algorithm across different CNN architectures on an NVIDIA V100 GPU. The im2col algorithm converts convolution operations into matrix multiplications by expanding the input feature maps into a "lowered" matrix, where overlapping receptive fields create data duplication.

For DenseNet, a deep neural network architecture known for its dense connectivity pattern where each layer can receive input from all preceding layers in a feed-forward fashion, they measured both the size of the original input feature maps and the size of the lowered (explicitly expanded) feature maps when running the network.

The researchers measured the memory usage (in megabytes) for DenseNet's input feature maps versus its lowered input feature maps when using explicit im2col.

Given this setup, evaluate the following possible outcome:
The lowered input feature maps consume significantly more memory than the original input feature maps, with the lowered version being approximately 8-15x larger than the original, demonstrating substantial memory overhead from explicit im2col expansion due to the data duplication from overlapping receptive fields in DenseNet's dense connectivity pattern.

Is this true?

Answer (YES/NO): NO